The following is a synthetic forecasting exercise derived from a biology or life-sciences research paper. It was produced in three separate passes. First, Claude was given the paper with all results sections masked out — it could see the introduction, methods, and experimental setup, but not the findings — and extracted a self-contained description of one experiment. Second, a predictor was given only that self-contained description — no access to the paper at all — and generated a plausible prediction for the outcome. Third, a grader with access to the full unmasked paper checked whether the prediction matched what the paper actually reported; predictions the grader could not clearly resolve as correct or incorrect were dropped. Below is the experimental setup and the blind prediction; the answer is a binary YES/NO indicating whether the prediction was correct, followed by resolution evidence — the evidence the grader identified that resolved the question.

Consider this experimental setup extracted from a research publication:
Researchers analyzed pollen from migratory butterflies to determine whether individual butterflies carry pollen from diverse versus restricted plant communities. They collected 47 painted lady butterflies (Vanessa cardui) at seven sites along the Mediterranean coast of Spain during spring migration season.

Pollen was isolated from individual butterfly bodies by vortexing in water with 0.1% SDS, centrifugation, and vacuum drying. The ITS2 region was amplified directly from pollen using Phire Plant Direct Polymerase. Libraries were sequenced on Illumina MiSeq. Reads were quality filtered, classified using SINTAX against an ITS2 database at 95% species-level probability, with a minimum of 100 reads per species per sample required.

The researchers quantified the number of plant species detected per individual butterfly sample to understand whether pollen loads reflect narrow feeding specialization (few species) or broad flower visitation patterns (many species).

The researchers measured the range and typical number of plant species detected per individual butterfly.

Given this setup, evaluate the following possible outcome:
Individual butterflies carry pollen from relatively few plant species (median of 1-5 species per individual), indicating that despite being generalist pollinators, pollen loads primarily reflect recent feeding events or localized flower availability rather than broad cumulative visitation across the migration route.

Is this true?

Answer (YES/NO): NO